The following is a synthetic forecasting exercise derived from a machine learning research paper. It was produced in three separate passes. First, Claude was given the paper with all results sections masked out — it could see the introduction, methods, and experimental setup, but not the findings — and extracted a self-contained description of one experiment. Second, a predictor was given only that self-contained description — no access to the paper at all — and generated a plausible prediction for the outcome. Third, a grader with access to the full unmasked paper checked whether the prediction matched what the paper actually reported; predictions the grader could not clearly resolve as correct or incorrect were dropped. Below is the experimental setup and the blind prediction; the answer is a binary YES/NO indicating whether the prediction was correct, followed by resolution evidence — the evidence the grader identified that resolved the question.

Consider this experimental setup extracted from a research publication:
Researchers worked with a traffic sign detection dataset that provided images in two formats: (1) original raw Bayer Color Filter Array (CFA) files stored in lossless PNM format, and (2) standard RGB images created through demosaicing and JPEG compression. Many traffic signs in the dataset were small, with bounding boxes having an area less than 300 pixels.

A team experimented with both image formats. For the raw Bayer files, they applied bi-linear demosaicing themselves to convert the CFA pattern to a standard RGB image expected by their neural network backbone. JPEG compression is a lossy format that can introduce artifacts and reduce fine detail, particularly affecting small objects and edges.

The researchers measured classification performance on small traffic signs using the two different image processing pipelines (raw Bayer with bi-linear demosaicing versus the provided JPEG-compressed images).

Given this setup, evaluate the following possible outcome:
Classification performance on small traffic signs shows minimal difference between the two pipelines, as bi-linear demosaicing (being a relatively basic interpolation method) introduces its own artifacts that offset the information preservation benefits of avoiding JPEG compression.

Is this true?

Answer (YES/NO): NO